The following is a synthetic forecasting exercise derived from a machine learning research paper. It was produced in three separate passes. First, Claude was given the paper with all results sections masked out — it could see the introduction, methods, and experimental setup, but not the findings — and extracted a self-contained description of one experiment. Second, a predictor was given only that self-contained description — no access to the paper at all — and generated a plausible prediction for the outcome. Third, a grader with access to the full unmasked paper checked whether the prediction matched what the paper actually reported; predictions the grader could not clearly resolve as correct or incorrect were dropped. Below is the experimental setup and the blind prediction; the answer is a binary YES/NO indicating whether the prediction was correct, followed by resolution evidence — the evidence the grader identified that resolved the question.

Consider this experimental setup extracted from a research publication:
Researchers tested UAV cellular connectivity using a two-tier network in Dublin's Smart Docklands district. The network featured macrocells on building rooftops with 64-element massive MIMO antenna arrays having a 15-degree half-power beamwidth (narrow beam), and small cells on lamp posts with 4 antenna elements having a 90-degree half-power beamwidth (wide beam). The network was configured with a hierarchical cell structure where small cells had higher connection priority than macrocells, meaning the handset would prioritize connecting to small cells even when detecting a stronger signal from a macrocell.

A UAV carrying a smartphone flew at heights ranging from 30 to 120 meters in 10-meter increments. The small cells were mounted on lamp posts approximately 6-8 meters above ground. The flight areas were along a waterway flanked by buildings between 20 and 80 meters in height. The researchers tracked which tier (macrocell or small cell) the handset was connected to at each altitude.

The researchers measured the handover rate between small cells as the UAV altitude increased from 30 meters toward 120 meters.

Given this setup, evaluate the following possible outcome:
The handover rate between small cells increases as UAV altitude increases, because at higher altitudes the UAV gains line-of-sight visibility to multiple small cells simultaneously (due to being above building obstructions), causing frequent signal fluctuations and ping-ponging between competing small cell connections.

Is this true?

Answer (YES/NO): NO